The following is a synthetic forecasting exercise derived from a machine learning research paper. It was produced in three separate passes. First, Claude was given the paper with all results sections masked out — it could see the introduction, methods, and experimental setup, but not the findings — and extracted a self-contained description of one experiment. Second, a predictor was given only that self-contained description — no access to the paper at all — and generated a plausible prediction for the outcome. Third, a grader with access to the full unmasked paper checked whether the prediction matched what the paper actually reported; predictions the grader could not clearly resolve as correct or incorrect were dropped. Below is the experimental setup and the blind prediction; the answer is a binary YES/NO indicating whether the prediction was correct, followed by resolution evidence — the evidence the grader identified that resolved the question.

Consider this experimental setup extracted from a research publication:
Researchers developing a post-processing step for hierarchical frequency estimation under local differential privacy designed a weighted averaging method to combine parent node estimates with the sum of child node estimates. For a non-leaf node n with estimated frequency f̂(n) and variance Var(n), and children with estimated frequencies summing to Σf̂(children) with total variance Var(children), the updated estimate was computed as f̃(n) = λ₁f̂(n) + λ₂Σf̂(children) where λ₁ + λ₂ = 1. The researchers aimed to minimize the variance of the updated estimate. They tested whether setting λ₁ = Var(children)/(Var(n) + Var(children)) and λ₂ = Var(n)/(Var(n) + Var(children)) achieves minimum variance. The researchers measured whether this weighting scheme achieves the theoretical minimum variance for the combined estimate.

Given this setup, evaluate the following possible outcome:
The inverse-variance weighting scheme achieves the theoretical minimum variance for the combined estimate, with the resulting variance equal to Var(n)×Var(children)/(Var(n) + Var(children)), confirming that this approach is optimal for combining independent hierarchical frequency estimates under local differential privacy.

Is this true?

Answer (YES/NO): YES